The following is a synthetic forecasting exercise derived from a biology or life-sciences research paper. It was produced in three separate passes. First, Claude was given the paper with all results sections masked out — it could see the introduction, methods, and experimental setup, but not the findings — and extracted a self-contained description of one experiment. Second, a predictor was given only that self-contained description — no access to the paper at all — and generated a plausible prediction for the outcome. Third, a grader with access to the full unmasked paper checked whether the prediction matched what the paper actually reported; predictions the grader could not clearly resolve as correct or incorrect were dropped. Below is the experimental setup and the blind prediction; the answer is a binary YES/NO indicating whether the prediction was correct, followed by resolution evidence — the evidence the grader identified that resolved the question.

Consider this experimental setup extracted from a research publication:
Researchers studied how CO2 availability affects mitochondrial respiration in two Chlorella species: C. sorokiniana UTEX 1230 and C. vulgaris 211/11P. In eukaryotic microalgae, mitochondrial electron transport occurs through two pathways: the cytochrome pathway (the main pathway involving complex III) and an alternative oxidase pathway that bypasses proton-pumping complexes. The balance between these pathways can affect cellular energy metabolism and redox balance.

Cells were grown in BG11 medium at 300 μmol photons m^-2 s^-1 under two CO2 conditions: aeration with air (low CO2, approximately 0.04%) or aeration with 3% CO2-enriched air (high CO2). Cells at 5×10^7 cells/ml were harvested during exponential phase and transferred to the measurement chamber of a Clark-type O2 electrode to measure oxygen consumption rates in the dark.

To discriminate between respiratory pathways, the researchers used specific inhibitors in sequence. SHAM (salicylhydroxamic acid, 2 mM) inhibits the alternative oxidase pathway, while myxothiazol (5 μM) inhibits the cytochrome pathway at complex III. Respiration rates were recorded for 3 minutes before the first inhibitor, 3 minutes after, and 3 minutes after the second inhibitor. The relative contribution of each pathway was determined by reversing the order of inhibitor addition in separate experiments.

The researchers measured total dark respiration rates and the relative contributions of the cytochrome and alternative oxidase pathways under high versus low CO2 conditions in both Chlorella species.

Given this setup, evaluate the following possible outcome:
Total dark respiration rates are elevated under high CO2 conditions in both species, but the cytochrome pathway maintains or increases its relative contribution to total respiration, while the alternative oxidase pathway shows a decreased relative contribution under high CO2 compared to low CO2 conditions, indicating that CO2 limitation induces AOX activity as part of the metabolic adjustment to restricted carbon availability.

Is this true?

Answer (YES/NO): NO